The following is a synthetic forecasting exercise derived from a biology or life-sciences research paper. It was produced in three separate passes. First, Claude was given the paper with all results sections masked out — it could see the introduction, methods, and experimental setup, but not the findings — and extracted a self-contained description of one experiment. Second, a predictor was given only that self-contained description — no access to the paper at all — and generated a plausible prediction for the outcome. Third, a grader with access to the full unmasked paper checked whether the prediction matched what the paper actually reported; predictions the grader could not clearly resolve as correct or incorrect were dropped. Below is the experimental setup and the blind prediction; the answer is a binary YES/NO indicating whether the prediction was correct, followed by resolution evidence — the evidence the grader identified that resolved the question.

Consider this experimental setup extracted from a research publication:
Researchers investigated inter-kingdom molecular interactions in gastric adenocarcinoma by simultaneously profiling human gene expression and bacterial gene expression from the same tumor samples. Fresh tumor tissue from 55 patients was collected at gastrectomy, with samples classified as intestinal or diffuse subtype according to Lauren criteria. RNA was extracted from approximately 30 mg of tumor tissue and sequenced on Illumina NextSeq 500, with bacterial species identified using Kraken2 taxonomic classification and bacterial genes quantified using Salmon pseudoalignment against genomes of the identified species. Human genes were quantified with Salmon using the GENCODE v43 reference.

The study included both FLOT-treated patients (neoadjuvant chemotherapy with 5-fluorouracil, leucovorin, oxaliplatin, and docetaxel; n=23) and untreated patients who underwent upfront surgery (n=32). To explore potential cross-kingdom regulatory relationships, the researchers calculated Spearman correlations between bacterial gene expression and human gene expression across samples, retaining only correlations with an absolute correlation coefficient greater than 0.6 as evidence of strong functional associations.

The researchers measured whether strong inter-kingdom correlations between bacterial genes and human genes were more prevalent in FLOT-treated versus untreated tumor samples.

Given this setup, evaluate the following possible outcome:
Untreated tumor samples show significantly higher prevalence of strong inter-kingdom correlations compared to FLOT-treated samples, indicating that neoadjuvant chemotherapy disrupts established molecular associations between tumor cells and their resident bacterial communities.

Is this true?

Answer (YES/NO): NO